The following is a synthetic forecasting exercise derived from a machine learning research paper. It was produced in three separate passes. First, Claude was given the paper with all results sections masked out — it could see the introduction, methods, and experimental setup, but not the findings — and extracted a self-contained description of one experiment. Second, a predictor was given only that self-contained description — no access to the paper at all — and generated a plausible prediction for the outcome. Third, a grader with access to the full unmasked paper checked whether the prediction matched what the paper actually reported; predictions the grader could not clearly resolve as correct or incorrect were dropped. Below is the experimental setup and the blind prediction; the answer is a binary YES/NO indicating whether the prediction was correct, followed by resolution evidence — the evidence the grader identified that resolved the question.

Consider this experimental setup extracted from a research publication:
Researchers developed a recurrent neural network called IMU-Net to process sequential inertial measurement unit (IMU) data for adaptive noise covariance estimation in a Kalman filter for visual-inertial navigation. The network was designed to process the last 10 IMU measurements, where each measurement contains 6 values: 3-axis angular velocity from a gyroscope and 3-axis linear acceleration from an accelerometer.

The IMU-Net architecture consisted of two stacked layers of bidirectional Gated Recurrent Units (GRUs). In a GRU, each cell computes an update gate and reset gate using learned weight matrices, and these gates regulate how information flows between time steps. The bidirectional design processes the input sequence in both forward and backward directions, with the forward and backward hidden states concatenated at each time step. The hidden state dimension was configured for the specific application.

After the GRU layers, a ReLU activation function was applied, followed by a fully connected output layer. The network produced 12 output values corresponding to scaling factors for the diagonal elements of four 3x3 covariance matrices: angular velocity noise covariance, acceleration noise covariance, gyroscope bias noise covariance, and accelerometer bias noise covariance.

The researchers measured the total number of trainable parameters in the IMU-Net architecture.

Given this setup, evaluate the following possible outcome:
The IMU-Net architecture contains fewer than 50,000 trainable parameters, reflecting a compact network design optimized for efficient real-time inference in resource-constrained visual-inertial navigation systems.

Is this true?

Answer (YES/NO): YES